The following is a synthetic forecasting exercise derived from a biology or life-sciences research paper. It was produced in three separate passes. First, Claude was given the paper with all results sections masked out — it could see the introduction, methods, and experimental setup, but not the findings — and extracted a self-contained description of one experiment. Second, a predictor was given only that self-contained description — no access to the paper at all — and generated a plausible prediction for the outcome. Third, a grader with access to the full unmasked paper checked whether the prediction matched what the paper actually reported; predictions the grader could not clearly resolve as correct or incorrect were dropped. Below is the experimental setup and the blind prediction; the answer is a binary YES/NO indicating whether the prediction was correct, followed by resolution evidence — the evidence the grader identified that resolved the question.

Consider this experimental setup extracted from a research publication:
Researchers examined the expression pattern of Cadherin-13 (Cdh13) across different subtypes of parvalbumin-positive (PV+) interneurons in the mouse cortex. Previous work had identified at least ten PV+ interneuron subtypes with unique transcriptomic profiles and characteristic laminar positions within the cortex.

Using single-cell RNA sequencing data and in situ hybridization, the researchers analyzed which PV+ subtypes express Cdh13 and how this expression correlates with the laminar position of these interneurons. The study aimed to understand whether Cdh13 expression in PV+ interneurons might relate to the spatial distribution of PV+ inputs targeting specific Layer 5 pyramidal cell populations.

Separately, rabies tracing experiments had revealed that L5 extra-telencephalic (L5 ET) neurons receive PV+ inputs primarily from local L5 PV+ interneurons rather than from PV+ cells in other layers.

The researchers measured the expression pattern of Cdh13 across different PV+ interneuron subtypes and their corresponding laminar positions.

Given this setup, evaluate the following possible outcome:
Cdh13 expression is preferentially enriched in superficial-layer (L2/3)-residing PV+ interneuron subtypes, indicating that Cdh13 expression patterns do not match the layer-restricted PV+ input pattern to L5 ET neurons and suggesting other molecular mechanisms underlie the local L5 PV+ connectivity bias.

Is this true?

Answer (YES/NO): NO